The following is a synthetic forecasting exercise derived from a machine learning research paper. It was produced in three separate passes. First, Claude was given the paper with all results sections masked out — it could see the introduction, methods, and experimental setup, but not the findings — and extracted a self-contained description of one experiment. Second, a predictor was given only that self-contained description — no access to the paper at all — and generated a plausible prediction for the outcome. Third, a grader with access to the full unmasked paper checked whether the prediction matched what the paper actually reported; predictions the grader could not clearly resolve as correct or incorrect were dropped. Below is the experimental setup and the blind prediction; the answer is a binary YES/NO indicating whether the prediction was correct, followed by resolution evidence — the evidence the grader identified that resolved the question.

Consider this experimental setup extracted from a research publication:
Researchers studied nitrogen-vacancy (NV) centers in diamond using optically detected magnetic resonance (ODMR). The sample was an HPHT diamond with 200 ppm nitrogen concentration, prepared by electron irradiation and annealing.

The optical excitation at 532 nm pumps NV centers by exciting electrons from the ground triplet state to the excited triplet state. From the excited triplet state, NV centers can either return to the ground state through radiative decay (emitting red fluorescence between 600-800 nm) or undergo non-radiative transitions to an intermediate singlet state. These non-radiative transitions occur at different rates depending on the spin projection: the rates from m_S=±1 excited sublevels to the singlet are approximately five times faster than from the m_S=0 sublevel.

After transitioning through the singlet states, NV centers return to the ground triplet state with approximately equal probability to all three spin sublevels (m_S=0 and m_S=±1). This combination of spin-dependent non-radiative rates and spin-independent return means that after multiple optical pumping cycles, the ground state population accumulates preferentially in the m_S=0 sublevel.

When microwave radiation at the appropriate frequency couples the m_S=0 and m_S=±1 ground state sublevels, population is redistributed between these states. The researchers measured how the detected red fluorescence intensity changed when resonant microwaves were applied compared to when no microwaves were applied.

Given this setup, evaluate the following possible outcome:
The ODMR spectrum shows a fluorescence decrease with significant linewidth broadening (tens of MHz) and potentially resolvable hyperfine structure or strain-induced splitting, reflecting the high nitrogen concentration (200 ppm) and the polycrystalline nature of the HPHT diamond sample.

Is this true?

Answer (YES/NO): NO